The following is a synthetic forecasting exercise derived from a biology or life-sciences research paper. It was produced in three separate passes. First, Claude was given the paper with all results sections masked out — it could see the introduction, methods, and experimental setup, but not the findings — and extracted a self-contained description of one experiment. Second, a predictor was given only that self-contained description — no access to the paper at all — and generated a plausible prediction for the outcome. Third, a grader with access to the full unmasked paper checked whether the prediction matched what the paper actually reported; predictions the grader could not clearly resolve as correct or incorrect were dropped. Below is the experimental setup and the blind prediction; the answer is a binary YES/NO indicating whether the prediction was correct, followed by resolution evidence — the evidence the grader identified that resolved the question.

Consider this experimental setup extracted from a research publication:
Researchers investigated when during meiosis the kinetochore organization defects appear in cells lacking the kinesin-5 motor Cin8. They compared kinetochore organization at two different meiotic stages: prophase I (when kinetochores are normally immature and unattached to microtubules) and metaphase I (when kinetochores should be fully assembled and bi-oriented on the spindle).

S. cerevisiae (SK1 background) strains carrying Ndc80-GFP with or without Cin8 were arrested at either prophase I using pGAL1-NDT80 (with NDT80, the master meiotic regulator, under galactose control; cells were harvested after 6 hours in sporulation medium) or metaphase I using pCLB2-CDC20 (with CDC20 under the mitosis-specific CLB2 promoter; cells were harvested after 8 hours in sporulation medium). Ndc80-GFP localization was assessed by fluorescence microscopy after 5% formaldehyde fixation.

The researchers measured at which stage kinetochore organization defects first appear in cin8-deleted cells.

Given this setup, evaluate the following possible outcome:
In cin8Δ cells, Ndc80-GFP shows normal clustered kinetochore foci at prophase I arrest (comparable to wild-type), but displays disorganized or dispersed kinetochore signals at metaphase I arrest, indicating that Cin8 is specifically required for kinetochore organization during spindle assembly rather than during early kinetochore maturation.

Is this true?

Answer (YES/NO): NO